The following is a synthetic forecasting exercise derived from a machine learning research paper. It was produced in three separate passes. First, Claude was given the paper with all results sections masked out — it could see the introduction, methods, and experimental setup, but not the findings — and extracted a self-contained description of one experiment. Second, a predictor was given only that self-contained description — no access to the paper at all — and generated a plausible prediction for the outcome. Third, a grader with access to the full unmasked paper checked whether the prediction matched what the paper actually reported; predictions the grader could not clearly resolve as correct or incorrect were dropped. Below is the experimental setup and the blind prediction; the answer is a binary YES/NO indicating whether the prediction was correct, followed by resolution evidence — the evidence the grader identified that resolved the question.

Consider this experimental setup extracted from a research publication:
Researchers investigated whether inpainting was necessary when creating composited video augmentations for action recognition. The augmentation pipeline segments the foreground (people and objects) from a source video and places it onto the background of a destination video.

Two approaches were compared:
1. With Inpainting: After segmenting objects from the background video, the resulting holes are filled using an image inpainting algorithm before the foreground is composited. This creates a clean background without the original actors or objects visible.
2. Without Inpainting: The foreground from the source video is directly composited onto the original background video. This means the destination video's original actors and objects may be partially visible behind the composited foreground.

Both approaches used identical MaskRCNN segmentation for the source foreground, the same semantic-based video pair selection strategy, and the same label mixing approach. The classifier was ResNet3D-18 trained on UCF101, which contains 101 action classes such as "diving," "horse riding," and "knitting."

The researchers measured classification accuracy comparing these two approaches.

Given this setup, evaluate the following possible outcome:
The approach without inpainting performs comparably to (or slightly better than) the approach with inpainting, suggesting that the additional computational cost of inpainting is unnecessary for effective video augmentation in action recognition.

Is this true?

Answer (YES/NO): NO